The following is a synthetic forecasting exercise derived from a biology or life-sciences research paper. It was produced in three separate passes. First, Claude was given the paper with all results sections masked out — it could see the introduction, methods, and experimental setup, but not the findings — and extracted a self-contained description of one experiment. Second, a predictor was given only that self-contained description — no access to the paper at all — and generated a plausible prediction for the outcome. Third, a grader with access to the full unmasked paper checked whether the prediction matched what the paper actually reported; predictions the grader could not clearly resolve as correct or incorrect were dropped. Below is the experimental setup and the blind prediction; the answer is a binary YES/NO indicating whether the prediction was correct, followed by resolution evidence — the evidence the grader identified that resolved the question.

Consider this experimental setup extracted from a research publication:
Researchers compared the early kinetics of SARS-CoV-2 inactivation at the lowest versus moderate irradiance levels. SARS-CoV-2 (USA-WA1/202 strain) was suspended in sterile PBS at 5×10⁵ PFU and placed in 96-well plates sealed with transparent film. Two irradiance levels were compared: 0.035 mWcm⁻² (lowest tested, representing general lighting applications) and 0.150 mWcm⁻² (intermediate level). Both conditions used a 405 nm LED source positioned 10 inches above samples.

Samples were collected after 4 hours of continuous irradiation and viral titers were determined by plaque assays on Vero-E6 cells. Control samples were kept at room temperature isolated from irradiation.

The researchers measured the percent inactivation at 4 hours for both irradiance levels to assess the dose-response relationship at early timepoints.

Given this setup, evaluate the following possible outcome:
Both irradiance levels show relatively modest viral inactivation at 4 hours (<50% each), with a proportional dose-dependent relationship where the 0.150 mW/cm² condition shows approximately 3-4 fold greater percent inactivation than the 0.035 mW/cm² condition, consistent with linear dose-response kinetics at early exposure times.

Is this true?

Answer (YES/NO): NO